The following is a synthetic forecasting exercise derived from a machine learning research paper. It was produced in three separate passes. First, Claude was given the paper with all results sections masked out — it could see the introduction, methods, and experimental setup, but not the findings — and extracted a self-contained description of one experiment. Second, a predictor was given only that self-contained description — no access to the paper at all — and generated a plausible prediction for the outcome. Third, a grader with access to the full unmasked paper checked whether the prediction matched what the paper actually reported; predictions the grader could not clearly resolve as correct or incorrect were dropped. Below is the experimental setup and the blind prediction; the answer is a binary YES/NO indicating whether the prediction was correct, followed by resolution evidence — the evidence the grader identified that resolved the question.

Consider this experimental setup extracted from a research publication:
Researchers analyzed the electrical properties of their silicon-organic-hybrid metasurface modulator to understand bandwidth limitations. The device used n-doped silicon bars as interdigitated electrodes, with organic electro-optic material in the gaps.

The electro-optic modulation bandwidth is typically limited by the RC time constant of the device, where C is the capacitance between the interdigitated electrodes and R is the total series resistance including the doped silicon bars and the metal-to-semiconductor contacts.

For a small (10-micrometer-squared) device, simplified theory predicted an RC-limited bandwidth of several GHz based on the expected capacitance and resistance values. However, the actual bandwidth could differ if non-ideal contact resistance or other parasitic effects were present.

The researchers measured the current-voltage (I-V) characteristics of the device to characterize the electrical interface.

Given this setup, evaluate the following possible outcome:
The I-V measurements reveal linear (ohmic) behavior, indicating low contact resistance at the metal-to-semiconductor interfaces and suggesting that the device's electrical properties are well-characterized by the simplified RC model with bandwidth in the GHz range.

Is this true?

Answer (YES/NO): NO